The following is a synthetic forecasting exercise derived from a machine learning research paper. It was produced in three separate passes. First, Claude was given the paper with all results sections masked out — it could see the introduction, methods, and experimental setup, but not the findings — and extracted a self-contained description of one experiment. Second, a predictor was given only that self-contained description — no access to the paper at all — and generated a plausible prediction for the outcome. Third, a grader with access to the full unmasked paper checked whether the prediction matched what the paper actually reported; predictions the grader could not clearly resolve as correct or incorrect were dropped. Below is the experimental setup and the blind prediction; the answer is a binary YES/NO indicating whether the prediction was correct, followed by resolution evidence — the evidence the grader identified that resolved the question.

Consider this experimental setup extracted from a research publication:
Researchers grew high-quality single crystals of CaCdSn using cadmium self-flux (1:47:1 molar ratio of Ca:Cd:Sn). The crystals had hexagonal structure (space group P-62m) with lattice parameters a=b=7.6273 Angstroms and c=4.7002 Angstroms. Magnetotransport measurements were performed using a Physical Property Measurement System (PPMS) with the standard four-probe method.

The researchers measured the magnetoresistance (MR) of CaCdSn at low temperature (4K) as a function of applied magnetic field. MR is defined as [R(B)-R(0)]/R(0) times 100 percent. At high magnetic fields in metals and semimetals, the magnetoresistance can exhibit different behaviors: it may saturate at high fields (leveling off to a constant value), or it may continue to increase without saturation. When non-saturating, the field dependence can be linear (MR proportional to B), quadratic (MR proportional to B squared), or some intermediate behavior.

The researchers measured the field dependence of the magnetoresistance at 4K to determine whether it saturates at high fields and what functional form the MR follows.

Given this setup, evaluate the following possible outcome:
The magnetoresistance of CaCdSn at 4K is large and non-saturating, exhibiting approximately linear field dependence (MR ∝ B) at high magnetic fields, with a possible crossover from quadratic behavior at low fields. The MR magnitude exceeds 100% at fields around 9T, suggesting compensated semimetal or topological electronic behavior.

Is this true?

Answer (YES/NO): YES